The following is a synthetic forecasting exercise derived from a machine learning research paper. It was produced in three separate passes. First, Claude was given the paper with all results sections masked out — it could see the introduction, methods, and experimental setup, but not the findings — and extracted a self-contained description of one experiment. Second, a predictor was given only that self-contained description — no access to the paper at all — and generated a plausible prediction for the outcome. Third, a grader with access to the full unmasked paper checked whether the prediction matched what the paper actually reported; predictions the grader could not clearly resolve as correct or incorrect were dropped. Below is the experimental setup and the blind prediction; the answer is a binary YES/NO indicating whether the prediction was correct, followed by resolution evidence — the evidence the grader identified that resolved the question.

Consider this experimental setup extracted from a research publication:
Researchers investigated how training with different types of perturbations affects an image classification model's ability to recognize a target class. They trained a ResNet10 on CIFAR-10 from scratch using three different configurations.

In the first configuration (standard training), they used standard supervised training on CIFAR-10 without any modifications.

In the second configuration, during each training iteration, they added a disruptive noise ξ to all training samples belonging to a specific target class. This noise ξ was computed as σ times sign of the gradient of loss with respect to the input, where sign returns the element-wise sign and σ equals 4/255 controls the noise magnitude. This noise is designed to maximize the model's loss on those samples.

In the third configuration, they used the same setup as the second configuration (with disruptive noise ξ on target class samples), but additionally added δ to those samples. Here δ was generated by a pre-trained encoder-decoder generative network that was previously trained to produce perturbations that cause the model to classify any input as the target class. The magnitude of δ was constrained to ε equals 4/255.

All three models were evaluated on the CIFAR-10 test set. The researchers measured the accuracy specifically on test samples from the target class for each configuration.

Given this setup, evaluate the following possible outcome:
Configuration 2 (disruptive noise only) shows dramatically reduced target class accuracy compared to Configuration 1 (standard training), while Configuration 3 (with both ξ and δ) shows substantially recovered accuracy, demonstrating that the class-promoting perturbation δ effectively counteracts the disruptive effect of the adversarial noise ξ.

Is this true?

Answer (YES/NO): YES